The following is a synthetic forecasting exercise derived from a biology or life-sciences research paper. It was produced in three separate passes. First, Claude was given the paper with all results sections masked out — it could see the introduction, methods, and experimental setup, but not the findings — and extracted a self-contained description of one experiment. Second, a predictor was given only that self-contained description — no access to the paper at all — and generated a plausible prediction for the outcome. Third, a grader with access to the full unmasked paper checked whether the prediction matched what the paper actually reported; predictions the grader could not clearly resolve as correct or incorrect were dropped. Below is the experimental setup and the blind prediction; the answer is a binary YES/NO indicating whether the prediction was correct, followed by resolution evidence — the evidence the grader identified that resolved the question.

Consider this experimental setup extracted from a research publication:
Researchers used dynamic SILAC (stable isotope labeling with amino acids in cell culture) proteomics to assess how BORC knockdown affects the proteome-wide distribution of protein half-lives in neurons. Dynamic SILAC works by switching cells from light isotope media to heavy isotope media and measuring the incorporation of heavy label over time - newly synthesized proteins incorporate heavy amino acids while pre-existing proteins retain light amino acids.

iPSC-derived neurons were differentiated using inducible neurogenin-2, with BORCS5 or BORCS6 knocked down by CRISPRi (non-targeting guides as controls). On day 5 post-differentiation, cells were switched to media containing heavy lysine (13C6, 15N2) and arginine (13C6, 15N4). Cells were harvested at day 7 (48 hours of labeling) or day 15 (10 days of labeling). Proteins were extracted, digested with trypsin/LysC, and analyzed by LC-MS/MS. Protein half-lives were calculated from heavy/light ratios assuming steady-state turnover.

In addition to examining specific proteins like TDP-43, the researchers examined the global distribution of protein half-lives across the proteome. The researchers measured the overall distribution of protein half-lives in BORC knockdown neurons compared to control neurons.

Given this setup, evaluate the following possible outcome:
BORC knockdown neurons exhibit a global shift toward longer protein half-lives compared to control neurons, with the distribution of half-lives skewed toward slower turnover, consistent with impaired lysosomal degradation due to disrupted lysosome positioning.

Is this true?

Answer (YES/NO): YES